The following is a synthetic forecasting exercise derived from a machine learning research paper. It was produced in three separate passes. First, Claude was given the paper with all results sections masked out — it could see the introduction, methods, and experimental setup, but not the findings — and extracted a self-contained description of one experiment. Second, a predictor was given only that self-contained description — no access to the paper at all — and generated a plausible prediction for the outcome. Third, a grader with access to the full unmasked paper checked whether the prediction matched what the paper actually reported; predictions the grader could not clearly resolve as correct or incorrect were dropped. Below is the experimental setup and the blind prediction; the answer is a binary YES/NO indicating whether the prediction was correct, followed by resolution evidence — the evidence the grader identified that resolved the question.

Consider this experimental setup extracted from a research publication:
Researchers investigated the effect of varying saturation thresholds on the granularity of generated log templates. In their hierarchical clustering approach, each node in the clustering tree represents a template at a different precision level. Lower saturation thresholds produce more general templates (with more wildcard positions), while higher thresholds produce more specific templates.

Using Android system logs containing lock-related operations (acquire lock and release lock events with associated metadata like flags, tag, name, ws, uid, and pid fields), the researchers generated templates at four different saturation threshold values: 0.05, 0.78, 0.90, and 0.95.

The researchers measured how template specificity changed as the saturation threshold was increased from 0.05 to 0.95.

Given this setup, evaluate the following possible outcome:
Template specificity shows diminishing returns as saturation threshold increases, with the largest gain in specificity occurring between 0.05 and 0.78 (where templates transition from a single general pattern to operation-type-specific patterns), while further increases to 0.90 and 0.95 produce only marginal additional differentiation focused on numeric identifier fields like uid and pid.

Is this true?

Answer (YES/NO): NO